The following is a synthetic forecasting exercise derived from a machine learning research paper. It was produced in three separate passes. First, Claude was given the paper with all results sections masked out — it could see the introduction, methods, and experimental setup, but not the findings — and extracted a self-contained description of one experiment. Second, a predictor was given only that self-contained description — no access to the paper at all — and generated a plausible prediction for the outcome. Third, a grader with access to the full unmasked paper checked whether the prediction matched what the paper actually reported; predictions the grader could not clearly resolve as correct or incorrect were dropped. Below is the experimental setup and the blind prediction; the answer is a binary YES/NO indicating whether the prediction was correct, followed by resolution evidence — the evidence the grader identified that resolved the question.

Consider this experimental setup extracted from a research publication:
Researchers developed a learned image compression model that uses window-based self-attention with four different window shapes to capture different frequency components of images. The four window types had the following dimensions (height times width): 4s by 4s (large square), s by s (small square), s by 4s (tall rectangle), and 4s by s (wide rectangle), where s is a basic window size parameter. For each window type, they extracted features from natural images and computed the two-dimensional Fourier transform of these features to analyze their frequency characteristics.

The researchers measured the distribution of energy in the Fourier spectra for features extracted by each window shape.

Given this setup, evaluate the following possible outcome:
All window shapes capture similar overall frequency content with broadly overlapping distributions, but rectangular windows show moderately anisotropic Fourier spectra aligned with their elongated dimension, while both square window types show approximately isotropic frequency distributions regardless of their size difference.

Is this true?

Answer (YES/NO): NO